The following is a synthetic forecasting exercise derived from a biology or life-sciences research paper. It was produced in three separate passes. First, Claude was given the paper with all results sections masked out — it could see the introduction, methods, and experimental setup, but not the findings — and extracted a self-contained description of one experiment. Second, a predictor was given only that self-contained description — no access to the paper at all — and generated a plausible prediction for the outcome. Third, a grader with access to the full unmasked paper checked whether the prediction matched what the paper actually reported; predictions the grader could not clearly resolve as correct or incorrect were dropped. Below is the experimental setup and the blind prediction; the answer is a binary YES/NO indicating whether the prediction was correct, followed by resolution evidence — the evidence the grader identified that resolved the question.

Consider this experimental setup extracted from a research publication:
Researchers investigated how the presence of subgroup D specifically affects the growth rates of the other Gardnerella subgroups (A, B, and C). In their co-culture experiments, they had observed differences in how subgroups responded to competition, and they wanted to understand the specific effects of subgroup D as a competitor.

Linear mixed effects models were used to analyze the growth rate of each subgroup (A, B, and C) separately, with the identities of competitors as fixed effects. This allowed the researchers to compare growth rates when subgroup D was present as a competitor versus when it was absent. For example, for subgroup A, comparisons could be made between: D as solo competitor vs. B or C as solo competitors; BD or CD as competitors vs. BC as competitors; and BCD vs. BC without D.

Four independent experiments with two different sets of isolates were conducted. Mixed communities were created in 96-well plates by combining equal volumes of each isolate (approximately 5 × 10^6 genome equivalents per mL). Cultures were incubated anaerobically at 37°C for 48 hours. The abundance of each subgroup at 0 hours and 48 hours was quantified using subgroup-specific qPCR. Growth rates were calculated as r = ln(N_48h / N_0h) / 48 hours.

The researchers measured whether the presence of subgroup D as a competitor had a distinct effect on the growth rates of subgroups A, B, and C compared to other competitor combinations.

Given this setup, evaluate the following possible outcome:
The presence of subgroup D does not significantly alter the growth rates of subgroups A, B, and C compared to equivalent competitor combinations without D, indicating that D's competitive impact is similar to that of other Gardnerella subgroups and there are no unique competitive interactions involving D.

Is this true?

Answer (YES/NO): NO